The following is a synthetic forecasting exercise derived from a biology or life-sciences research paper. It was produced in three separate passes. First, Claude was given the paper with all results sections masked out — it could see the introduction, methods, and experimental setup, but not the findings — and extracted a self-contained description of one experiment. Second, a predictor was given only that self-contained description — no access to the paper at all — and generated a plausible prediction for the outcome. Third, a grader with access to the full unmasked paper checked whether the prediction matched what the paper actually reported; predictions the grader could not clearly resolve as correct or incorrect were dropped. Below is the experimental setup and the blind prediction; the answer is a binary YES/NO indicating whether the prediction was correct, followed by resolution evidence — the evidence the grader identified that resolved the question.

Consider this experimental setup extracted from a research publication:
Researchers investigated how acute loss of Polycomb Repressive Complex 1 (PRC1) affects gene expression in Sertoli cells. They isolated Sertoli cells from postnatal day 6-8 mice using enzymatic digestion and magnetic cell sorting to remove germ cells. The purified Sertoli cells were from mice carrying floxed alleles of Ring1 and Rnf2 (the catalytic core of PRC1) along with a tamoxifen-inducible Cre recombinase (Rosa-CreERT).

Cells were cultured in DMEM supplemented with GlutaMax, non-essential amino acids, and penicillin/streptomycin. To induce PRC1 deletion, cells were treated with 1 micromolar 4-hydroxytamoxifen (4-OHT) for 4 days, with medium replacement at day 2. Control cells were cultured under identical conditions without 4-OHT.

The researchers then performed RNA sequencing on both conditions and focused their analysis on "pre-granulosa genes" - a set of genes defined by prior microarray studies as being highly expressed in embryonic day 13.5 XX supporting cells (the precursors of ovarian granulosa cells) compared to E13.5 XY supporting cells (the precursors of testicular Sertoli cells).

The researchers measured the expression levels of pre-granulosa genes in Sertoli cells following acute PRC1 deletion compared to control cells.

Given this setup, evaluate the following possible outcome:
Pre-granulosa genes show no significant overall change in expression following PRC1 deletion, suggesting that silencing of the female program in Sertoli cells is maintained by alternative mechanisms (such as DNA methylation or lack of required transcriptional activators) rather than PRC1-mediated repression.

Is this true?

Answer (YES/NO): NO